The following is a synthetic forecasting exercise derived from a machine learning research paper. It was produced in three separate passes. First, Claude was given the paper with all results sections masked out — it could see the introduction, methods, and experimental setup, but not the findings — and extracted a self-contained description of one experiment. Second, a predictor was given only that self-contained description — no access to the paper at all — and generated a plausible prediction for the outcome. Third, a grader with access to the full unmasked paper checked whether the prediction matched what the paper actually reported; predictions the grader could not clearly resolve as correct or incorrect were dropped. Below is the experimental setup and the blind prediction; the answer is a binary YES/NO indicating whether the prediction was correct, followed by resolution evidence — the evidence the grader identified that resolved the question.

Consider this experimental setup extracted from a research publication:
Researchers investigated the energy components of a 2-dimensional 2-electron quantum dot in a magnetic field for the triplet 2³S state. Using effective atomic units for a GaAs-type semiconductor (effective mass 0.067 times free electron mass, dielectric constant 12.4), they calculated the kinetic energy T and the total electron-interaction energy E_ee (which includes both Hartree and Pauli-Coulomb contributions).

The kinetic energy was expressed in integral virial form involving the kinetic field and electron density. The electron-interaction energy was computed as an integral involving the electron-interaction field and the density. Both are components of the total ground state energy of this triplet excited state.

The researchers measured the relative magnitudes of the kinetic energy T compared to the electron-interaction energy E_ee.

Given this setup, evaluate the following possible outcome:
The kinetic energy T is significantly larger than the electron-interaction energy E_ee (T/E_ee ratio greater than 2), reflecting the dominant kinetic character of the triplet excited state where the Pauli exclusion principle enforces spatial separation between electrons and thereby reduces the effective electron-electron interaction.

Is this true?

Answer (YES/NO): YES